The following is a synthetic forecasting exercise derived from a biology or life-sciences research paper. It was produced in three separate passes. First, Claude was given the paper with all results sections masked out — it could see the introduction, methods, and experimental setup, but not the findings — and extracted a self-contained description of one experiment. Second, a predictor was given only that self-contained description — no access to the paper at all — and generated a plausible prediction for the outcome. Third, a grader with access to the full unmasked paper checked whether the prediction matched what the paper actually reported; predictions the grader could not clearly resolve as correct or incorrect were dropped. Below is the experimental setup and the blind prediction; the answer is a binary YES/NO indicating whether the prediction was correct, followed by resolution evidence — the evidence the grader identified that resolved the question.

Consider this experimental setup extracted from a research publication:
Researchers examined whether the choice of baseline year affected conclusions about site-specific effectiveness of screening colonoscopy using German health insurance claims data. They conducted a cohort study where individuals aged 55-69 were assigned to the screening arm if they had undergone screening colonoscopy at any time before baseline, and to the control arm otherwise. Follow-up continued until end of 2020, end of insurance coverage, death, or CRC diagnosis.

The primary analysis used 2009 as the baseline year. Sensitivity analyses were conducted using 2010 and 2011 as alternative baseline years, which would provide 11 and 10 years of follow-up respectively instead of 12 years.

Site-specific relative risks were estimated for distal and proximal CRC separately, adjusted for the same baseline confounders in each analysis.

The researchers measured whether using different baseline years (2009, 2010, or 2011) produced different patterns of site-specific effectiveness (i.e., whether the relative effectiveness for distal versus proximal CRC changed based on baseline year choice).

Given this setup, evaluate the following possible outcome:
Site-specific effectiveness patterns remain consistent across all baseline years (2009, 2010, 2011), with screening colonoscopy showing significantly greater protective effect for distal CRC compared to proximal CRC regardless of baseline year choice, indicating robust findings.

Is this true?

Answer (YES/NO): YES